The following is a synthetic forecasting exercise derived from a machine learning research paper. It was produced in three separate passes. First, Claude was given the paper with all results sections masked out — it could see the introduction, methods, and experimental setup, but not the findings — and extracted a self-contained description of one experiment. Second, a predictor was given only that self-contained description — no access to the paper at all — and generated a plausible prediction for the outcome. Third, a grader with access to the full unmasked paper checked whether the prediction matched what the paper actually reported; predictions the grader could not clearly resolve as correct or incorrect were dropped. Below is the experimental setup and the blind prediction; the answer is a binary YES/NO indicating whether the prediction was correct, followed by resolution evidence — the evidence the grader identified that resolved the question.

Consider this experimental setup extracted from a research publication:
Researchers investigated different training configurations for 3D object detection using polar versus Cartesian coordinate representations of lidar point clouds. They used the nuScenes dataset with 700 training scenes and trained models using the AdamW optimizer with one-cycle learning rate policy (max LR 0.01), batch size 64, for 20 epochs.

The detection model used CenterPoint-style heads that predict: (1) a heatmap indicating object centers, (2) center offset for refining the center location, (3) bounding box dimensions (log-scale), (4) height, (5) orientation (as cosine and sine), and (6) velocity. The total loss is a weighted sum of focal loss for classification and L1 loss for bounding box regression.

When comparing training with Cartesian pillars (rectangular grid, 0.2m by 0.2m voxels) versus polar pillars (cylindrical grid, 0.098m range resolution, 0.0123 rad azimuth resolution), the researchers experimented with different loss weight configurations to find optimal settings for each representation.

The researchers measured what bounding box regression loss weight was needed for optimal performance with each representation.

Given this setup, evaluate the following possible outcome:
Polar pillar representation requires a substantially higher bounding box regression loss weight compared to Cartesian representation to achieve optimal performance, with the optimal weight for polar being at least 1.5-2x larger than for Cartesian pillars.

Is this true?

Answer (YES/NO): YES